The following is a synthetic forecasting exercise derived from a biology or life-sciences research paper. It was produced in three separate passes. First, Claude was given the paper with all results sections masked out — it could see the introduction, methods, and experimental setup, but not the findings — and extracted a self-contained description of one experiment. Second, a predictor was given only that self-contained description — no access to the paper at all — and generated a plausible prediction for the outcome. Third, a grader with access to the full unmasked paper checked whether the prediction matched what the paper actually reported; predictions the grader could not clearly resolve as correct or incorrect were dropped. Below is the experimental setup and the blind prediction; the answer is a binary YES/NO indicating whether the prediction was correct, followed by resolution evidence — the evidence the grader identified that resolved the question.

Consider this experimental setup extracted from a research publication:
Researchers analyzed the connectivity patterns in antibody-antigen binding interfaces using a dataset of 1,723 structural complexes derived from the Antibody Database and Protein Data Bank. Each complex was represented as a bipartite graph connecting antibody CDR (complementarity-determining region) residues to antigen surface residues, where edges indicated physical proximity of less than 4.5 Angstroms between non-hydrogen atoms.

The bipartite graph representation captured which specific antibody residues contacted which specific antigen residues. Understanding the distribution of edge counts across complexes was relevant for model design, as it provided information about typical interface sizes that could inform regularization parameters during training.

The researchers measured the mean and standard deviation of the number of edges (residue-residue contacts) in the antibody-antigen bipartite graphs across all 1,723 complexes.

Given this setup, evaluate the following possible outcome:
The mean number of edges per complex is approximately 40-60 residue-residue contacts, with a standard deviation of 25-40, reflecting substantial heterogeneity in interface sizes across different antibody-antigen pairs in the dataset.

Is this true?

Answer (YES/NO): NO